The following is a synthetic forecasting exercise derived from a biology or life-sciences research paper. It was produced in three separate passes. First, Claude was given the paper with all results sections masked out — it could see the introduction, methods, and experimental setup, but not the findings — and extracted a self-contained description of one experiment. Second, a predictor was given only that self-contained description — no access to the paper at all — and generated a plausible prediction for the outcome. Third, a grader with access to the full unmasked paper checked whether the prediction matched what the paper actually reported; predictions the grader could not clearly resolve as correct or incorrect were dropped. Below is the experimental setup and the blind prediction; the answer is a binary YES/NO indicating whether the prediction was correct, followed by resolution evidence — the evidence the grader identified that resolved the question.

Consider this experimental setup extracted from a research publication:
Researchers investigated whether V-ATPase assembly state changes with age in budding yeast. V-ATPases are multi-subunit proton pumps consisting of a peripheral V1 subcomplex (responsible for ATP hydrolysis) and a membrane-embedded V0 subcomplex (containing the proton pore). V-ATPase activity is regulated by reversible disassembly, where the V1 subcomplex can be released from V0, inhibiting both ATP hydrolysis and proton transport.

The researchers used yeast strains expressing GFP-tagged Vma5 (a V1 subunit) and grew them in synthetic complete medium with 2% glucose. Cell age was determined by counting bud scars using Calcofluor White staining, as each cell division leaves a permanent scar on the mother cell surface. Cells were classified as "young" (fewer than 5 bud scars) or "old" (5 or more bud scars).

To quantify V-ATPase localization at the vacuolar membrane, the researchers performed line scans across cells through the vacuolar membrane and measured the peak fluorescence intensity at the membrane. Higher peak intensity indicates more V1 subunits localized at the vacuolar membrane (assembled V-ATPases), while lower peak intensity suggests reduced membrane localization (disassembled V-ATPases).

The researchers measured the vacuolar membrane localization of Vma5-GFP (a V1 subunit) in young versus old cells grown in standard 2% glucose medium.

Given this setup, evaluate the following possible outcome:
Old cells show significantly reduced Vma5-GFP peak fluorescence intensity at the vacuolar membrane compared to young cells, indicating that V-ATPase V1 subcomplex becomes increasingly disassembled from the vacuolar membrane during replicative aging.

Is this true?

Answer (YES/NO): YES